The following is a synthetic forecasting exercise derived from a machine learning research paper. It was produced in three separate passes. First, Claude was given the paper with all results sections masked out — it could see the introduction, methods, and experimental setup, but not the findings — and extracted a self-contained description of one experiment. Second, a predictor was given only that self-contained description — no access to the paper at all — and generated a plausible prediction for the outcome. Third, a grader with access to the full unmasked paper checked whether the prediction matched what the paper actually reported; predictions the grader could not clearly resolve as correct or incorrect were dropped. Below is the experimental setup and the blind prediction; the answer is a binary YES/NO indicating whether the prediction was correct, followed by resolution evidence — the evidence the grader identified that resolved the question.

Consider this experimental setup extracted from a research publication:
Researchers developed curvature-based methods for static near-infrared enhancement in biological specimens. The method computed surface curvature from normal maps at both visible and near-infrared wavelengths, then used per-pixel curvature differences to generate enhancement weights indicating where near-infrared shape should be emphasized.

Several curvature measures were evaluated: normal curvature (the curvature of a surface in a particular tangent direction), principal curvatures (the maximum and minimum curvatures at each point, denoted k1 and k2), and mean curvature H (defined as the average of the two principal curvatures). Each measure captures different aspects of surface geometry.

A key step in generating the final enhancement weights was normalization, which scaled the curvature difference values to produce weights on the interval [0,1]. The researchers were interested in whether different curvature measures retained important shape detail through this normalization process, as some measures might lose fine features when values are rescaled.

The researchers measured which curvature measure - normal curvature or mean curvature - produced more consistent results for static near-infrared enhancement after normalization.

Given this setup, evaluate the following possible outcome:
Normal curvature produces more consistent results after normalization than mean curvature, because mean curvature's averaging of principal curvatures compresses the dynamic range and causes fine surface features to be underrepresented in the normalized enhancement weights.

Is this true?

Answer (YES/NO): YES